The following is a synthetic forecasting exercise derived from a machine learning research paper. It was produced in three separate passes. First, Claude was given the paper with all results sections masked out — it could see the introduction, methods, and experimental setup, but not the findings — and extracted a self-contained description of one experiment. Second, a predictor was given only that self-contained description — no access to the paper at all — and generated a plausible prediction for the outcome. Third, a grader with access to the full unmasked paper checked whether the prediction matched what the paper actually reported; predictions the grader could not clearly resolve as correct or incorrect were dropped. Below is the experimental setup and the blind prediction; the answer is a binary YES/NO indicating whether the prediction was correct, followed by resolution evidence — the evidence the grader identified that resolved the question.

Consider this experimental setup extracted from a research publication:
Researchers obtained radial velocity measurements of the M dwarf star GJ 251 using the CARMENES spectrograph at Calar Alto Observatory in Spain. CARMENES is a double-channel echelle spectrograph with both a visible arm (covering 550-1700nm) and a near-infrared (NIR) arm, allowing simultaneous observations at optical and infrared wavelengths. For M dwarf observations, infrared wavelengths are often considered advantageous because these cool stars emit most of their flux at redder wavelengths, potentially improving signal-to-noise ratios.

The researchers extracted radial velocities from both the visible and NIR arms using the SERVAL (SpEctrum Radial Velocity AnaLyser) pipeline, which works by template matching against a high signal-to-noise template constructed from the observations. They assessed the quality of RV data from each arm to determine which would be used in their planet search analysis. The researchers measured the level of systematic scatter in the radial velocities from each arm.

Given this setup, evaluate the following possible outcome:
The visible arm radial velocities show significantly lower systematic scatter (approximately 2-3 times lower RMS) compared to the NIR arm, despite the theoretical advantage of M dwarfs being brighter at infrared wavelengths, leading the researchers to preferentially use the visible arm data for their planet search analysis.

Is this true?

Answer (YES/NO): YES